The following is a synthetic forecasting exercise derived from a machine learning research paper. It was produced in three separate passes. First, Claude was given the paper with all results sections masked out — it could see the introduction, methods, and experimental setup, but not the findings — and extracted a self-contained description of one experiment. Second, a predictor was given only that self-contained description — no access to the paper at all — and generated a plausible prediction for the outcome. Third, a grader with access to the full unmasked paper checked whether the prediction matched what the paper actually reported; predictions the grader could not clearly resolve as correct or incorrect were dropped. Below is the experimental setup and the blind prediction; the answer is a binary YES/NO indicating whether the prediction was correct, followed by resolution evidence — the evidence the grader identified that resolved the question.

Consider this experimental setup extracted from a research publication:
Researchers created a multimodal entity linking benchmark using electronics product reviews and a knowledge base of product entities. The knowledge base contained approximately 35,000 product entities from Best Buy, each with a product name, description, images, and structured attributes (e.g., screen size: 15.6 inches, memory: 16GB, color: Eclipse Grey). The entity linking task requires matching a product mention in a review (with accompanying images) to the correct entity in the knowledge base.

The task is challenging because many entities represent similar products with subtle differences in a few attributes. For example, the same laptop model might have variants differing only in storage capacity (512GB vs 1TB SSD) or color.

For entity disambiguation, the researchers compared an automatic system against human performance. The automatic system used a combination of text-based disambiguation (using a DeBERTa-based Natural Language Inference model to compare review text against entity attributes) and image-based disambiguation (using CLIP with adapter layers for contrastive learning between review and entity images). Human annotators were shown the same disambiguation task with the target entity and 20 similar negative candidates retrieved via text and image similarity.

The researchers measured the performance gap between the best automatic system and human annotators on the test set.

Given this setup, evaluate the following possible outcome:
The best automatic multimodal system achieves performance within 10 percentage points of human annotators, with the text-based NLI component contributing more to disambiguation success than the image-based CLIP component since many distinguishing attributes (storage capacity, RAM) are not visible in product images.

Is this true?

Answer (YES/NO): NO